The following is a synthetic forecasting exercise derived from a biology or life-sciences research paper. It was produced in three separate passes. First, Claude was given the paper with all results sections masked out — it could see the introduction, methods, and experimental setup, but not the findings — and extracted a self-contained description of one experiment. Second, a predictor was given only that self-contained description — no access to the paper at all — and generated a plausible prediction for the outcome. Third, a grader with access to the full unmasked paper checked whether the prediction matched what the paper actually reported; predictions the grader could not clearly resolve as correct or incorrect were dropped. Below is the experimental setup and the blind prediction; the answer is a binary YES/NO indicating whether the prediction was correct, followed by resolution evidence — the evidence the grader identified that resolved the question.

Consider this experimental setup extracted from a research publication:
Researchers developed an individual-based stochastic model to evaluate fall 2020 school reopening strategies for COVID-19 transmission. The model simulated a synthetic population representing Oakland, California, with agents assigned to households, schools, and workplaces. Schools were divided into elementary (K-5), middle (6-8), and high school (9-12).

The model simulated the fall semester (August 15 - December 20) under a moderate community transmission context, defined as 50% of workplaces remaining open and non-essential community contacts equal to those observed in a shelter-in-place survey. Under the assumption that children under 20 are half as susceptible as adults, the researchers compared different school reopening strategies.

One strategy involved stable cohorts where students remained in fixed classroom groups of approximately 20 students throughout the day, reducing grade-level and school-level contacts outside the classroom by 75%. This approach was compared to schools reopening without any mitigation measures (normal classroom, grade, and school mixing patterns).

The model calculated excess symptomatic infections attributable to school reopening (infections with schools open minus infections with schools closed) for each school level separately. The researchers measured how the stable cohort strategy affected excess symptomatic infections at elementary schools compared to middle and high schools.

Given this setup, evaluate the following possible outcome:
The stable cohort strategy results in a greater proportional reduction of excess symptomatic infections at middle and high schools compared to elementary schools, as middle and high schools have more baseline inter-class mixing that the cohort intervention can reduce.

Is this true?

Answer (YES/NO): NO